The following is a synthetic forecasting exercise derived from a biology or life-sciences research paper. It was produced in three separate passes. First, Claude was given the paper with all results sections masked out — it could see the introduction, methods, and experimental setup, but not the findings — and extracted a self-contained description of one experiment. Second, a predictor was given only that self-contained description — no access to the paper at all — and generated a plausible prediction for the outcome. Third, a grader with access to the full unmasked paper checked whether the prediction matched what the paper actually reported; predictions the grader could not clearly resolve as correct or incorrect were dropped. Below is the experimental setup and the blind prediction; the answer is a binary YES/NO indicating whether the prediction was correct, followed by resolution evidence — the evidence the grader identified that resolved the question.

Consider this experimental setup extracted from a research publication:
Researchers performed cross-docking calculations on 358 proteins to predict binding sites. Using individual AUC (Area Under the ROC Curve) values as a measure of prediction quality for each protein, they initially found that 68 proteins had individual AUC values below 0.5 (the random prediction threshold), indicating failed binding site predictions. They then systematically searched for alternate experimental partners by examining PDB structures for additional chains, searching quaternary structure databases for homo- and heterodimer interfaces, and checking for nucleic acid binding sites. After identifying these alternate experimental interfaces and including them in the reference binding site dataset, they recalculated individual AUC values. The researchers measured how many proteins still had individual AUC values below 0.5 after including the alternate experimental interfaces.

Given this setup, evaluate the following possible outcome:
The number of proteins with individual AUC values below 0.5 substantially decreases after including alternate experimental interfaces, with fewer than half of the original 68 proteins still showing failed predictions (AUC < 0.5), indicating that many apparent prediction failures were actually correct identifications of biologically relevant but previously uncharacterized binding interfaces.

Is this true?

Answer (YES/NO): YES